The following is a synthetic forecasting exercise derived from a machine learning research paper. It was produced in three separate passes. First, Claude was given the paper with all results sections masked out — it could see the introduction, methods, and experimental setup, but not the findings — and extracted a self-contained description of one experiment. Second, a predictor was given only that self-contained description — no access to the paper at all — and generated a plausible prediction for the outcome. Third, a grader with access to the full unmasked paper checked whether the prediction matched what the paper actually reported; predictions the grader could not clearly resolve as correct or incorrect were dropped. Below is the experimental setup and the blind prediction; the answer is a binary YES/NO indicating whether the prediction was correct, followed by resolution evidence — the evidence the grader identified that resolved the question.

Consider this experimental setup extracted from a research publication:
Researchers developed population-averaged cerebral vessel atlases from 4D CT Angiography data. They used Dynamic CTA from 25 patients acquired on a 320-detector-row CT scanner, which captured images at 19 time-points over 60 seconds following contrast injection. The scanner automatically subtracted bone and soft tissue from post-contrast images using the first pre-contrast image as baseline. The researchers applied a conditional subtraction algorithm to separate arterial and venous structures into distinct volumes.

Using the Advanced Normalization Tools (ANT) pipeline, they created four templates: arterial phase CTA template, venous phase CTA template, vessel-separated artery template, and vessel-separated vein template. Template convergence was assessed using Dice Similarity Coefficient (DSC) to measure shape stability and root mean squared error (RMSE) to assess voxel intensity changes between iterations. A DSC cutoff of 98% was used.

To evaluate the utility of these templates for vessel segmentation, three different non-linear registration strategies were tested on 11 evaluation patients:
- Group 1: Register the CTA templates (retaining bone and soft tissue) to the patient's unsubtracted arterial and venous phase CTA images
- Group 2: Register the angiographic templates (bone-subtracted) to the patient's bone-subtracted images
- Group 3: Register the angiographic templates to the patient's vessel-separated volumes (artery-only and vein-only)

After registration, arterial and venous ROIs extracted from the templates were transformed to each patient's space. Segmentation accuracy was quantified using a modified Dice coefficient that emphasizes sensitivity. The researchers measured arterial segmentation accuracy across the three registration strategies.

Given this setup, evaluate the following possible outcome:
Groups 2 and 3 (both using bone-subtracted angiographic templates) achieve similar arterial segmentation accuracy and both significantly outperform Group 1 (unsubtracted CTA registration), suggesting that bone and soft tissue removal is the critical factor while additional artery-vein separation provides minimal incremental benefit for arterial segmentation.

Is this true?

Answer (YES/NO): YES